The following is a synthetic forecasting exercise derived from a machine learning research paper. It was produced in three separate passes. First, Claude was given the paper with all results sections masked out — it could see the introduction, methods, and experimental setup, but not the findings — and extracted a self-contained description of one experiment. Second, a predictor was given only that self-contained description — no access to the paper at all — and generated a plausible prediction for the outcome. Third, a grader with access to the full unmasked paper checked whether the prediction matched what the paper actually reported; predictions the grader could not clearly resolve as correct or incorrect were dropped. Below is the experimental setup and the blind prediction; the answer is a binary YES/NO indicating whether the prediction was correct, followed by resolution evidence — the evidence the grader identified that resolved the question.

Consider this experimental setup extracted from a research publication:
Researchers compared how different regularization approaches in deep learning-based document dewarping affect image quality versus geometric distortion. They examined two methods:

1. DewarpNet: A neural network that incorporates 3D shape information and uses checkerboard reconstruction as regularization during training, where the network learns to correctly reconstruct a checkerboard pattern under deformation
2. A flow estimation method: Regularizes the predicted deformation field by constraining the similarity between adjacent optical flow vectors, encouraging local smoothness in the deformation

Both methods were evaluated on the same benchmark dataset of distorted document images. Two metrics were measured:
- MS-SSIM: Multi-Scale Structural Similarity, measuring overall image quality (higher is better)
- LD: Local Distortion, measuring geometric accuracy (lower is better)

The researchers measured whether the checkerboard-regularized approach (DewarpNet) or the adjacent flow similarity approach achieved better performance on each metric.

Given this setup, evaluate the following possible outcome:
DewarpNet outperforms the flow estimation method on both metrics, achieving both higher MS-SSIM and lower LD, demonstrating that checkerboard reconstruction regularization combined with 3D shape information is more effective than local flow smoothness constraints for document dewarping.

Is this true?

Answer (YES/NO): NO